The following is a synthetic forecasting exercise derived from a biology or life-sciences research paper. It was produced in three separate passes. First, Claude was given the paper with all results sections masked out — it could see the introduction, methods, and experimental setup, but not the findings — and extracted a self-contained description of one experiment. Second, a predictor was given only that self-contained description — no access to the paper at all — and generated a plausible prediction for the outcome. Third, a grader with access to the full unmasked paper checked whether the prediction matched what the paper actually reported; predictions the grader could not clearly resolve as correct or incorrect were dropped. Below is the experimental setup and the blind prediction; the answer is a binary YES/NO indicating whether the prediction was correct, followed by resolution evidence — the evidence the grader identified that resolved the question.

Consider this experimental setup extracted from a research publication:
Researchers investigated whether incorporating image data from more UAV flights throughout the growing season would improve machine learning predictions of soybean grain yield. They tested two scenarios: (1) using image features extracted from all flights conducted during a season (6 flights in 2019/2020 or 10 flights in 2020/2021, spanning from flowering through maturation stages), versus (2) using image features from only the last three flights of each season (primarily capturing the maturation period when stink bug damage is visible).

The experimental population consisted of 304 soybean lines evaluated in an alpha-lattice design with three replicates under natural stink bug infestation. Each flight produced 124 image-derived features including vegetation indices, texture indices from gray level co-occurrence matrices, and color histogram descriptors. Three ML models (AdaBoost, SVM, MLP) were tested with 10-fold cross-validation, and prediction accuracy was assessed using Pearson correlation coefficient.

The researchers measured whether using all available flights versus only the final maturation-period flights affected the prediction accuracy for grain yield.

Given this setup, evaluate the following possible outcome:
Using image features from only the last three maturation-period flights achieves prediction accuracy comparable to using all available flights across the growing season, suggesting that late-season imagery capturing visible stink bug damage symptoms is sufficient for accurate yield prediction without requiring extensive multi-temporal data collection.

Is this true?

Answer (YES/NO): YES